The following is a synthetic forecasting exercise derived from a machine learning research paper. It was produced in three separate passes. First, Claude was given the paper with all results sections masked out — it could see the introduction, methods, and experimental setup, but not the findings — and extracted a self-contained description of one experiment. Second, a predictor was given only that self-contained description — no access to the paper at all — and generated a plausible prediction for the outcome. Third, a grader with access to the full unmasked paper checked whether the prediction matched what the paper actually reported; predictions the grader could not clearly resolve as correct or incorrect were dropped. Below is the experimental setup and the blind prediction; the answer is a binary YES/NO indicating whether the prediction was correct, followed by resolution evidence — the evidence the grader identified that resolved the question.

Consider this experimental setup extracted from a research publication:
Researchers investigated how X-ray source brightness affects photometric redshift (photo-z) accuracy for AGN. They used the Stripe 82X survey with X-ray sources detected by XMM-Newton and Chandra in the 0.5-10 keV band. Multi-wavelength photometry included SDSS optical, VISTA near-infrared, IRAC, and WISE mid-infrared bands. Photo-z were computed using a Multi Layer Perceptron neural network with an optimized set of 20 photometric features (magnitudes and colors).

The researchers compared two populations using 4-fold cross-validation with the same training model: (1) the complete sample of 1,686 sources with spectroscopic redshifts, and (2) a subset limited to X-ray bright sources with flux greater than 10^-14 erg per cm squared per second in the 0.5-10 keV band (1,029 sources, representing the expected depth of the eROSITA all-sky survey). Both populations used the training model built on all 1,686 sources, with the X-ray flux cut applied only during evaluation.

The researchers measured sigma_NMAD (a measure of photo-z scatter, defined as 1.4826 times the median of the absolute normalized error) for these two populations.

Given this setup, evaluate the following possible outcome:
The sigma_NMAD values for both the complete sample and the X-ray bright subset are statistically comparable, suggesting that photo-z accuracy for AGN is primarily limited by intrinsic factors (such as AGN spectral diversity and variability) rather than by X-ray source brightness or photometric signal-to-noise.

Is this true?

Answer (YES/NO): YES